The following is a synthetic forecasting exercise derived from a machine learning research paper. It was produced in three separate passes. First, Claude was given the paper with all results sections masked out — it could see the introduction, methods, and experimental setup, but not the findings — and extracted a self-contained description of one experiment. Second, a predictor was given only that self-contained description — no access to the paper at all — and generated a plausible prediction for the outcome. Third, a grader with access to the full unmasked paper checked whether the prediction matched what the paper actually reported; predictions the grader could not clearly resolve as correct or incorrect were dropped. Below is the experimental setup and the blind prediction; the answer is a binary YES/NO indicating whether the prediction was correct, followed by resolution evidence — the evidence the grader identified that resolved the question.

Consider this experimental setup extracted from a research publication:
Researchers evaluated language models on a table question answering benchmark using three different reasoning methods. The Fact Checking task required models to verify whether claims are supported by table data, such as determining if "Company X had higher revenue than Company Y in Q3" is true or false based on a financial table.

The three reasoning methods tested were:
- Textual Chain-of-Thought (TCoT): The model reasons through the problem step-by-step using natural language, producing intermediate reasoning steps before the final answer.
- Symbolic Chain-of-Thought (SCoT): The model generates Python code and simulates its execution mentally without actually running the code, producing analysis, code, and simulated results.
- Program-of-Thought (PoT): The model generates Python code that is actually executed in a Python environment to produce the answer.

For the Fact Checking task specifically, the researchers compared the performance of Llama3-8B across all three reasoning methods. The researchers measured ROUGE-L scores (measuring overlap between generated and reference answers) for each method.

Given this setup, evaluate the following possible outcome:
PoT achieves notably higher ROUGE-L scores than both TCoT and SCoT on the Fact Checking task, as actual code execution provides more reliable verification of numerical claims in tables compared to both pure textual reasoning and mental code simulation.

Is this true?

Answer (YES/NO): NO